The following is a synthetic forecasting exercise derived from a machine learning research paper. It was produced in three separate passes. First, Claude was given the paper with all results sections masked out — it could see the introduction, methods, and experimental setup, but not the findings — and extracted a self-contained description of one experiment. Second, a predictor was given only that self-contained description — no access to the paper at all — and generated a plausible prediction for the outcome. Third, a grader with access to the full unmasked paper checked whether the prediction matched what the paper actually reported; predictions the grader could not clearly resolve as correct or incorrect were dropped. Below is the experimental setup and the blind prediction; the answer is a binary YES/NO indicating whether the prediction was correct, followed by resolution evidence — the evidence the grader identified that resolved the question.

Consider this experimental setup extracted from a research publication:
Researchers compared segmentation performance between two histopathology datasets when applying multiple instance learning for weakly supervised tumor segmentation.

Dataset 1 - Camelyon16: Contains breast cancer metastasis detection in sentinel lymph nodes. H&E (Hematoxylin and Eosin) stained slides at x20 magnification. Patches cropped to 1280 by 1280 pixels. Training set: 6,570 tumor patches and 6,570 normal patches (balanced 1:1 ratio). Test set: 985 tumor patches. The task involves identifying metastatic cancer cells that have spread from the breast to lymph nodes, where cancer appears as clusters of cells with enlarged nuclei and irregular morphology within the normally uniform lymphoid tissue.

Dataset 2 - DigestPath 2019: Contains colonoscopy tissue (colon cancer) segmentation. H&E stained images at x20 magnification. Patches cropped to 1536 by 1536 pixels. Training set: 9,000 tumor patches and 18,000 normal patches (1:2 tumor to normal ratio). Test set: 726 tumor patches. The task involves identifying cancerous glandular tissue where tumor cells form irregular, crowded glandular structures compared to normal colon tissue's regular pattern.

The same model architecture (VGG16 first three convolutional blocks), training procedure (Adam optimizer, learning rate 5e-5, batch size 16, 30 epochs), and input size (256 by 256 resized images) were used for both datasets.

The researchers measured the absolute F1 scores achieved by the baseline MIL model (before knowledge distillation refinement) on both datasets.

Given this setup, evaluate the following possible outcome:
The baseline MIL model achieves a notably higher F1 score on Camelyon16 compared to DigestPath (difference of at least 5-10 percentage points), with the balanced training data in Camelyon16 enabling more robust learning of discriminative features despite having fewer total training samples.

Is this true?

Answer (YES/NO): NO